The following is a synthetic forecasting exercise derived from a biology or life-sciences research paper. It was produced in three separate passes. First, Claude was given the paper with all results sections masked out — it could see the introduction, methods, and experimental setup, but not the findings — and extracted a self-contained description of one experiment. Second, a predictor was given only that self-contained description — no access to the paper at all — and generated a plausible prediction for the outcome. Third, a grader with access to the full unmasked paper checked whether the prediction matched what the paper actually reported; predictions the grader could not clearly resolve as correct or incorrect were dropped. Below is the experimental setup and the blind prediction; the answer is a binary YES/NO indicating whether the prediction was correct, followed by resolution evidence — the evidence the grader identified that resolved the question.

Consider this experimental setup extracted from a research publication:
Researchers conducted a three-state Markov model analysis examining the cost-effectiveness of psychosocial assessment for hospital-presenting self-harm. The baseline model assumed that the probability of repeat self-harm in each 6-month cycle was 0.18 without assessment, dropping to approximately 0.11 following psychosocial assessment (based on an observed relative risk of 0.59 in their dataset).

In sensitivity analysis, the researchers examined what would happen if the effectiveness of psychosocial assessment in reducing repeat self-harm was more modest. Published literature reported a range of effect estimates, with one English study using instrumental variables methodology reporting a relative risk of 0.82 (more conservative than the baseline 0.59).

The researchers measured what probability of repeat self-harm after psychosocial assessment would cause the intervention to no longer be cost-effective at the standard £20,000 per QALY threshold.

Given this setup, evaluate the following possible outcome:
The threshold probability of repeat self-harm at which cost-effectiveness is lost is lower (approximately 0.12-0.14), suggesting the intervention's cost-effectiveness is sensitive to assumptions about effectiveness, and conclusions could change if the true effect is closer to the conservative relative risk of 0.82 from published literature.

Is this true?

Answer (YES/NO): YES